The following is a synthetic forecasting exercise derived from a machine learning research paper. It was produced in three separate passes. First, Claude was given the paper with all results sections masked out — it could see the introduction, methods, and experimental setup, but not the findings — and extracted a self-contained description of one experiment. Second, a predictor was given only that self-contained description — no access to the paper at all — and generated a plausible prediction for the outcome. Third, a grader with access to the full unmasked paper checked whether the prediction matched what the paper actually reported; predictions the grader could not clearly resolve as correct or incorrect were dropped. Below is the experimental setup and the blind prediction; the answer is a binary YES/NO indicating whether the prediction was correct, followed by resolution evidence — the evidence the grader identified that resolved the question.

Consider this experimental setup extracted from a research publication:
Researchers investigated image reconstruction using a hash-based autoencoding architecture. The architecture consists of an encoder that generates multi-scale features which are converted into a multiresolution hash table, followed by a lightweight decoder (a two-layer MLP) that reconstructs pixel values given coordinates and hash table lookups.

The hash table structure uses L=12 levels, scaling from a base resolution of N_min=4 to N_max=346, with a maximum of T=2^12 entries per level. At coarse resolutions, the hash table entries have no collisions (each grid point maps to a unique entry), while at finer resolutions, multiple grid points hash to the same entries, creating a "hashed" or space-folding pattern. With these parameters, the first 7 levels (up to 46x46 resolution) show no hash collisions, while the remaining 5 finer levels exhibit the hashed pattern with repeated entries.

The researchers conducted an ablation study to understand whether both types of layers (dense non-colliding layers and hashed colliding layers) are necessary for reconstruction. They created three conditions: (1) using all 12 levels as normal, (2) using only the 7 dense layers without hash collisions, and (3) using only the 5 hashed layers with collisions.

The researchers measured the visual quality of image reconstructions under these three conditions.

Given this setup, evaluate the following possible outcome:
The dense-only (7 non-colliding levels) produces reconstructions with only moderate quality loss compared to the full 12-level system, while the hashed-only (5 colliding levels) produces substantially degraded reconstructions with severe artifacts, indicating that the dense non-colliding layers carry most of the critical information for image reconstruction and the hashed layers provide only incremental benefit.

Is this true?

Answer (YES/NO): NO